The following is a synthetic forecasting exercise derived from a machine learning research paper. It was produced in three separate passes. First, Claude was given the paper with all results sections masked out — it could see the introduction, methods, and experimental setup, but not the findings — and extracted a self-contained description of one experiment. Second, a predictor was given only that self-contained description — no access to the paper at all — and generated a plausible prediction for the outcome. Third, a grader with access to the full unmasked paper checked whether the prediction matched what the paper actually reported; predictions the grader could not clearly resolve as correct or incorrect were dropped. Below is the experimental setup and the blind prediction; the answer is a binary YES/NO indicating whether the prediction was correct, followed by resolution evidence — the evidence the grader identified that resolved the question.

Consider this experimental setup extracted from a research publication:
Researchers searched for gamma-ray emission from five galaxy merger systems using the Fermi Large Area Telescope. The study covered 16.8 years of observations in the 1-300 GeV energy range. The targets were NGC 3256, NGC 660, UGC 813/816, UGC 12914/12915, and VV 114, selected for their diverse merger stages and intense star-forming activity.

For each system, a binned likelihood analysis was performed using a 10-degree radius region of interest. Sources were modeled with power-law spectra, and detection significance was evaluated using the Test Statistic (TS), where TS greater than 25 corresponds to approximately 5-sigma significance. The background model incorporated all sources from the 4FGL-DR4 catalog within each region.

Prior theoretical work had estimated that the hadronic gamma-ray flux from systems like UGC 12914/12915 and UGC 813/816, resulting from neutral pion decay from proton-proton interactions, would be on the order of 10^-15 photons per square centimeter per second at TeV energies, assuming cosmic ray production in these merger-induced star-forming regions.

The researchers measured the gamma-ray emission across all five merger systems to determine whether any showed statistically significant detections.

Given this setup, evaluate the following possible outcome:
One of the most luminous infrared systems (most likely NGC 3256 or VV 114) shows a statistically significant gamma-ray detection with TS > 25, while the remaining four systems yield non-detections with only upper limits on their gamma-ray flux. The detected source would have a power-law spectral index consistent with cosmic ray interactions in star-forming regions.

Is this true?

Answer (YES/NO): NO